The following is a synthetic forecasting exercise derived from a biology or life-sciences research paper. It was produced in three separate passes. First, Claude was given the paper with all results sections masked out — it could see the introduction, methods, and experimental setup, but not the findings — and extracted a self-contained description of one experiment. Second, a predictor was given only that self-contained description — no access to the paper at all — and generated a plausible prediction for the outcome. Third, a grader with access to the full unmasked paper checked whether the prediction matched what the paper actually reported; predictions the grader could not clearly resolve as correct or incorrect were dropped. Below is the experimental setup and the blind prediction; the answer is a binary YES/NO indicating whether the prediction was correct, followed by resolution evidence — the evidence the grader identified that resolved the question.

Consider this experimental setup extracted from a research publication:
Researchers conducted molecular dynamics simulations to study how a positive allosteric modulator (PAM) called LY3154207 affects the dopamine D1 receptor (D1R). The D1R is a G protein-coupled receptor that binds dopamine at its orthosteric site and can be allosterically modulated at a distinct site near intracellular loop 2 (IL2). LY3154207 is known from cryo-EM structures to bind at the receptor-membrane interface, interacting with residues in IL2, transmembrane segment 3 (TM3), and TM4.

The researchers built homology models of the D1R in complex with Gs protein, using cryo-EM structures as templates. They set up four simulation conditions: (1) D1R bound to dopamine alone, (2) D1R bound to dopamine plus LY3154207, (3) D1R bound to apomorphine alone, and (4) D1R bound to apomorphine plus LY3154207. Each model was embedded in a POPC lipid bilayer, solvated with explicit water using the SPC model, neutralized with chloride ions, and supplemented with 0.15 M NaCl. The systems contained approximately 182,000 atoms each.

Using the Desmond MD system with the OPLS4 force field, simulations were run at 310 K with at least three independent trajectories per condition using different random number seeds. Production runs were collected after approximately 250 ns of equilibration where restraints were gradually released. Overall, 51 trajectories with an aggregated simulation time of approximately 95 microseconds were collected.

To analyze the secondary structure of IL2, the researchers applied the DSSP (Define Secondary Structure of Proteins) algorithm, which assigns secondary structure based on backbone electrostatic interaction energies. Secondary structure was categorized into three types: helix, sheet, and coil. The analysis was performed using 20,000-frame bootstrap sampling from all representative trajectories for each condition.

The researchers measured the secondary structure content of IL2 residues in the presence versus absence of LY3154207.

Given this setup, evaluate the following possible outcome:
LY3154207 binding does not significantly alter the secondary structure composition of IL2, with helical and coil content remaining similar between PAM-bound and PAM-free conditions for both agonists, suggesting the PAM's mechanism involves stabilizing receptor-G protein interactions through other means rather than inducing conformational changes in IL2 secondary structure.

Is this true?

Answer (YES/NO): NO